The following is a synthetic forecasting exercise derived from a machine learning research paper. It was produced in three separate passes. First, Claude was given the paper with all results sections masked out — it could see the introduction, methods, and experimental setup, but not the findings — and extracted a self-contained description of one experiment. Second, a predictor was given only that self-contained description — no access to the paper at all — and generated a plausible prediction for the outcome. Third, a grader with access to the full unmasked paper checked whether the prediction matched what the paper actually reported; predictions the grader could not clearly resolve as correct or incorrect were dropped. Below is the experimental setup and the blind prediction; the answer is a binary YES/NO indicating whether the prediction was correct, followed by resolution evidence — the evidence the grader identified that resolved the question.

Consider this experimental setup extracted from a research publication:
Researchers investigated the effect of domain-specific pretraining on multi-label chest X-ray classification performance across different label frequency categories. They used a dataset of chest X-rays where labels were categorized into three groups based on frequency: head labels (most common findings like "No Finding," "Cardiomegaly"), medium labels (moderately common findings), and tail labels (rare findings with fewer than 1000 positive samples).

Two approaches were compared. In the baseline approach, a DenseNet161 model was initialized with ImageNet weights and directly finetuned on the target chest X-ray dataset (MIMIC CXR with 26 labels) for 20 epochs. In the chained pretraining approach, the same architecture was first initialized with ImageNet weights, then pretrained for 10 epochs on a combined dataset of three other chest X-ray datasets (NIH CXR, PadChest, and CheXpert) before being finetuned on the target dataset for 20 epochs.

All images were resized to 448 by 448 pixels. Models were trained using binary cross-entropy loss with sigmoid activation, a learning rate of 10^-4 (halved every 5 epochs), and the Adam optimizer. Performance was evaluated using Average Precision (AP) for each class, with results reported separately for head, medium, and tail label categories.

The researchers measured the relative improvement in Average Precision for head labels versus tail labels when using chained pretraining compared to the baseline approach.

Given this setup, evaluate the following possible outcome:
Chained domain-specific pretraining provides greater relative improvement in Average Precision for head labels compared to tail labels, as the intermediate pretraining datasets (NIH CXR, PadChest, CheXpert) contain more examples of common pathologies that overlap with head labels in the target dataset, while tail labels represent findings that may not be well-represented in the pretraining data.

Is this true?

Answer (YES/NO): NO